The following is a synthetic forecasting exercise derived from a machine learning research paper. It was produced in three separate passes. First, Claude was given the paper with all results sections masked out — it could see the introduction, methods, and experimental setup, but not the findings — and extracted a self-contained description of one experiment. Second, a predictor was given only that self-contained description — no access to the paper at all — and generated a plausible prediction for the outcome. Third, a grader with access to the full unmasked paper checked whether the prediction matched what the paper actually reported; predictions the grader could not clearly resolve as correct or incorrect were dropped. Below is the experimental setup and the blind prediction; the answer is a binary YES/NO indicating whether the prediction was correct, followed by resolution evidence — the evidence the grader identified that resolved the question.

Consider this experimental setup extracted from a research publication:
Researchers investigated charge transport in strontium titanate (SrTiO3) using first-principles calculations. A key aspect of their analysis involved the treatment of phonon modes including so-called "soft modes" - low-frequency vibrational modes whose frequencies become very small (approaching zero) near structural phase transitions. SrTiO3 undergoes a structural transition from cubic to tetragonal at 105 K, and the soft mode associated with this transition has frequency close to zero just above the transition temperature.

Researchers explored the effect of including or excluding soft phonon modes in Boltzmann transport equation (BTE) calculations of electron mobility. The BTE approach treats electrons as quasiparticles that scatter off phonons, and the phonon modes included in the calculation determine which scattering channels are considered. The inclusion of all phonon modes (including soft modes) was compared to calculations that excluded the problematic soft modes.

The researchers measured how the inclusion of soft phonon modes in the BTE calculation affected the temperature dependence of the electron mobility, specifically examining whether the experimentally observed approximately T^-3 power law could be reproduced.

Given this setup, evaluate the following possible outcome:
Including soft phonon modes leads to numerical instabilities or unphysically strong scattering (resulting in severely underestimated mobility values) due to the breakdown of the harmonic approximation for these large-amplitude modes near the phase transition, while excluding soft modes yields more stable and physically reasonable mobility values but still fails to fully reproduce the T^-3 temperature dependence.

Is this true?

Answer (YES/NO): NO